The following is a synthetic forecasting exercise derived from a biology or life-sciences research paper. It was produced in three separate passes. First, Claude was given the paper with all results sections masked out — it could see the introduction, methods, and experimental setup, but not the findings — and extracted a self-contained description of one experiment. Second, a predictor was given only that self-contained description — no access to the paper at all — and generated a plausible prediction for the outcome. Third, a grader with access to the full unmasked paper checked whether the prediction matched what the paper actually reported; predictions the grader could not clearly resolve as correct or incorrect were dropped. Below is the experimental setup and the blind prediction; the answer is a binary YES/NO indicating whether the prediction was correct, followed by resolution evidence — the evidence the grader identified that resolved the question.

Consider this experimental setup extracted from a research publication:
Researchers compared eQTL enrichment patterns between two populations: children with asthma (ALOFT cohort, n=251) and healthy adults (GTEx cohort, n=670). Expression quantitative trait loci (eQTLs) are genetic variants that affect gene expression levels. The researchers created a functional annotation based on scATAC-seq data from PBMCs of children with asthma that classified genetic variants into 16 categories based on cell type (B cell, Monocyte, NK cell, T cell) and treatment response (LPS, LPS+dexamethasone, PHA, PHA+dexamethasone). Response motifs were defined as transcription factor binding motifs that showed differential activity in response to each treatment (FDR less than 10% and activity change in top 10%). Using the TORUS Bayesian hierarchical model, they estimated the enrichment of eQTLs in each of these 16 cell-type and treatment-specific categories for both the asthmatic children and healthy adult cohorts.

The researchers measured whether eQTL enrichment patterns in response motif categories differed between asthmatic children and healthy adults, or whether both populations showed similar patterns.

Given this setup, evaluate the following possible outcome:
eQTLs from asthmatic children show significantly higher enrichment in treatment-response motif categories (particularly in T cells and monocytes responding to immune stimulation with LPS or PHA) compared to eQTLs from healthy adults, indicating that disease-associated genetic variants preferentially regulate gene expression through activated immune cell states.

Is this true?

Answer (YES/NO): NO